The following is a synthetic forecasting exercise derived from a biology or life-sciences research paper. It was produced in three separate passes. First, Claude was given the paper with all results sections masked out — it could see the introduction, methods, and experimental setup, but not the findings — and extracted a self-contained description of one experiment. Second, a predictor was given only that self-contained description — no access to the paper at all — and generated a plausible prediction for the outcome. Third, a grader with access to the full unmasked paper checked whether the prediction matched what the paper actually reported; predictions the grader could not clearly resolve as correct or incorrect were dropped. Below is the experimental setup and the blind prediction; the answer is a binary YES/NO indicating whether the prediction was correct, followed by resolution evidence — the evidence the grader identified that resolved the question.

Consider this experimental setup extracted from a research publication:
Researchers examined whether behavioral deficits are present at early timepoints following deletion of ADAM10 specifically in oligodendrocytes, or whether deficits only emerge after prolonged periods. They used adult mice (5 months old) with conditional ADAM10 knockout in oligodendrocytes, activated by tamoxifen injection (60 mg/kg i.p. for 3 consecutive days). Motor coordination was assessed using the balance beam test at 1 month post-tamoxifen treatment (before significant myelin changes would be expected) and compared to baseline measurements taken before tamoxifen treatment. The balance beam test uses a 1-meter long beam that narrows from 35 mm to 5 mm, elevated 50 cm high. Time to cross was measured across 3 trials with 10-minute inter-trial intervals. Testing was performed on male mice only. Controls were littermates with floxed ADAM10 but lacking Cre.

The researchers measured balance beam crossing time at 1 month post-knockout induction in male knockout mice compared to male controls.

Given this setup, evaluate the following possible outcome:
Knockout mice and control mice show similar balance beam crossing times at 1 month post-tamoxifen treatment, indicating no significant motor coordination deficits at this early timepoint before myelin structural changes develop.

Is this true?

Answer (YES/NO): NO